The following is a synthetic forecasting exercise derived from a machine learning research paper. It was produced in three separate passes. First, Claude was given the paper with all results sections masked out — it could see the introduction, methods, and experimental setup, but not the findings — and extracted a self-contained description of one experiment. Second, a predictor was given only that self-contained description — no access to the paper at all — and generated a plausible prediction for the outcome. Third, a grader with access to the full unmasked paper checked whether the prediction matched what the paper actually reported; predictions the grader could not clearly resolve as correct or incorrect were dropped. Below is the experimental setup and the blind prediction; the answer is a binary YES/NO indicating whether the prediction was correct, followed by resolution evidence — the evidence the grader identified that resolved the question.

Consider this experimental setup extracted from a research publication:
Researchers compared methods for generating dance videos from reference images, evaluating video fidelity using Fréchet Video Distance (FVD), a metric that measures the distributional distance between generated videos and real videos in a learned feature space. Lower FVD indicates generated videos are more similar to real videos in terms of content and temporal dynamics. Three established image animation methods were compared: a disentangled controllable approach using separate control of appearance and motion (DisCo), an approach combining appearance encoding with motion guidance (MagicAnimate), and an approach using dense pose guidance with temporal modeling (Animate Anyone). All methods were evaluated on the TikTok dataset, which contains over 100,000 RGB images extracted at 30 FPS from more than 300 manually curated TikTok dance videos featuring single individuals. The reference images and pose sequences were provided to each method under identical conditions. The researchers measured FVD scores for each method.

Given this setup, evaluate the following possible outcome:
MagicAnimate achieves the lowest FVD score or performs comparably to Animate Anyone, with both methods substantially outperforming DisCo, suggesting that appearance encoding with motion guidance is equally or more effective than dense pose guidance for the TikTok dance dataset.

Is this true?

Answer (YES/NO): YES